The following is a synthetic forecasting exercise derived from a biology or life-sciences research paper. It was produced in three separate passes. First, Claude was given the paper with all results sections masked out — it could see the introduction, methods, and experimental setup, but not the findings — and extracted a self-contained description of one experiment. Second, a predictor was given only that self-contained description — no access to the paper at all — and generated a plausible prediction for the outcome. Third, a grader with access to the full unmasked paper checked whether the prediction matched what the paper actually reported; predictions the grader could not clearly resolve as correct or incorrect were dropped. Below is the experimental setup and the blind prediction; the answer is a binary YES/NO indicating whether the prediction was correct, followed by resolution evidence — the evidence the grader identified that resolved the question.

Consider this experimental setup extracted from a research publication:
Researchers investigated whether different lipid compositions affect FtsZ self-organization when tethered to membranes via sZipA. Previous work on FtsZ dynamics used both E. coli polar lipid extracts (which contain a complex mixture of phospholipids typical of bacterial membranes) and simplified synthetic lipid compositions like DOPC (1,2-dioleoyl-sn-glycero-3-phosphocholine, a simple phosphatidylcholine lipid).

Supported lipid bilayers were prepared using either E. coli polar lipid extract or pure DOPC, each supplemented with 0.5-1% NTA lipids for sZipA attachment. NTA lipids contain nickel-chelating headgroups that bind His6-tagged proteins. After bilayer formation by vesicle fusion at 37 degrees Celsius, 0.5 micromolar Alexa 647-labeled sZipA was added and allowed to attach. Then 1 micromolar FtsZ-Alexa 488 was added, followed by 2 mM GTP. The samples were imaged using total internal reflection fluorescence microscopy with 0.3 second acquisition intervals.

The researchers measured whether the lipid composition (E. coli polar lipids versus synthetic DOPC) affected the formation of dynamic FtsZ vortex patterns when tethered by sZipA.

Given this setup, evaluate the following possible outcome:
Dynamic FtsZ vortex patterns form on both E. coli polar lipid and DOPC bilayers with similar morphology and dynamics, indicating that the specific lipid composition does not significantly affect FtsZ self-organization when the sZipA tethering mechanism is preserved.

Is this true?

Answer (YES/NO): YES